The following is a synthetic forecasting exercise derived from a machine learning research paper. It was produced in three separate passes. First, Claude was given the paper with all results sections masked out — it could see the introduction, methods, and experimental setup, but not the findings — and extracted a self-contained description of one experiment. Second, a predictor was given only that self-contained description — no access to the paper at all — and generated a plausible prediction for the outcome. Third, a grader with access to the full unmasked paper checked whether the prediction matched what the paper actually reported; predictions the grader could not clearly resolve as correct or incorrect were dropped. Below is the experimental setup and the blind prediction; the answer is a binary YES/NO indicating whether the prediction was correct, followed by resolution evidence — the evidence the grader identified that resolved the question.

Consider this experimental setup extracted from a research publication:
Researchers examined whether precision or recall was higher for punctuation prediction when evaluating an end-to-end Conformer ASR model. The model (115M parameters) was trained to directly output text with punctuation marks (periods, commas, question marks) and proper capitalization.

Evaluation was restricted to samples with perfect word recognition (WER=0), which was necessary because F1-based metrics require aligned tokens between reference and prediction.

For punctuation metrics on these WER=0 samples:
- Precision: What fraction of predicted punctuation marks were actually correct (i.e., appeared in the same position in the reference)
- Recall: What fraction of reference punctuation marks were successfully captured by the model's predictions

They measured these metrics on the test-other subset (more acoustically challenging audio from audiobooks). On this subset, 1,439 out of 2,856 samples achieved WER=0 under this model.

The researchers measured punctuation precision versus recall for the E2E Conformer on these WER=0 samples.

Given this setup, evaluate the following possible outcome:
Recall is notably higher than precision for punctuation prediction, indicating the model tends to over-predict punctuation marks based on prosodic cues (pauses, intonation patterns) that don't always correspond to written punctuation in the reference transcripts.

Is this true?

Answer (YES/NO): YES